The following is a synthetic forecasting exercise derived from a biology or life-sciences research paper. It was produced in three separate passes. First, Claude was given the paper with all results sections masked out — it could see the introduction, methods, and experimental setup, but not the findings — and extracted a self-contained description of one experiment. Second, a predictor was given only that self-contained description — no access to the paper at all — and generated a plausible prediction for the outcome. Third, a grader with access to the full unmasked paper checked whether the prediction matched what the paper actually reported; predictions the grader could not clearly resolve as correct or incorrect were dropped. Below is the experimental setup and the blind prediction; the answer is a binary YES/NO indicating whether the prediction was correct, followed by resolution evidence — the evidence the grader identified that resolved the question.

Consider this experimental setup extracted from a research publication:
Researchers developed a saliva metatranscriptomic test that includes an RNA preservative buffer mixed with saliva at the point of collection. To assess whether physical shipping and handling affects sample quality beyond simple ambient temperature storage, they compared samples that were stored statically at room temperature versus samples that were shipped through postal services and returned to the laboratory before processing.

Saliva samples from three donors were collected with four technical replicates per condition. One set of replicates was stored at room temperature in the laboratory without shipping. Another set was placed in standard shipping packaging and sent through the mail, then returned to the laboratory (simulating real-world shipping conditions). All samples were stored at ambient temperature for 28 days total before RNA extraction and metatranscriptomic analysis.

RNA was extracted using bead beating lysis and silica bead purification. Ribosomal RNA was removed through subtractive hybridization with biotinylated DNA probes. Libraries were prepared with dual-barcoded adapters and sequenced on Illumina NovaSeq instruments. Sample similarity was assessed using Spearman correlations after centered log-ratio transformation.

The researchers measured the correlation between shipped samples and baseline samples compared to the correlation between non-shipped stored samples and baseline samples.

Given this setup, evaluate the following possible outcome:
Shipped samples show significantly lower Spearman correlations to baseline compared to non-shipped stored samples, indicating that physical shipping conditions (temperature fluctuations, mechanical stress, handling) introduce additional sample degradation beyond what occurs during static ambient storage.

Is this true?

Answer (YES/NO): NO